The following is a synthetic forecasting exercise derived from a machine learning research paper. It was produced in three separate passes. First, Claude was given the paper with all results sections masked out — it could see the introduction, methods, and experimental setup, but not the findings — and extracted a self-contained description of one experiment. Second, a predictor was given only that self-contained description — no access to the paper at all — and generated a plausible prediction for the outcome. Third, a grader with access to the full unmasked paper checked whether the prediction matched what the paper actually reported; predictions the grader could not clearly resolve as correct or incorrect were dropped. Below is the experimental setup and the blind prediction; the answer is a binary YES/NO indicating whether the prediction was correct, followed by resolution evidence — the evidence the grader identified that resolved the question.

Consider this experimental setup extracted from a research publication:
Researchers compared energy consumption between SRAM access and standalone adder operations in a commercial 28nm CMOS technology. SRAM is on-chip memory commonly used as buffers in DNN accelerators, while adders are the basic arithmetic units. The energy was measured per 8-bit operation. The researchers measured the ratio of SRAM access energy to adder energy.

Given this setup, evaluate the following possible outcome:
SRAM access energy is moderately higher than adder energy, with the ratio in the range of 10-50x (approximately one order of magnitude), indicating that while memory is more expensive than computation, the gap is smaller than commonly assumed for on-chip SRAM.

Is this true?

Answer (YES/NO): NO